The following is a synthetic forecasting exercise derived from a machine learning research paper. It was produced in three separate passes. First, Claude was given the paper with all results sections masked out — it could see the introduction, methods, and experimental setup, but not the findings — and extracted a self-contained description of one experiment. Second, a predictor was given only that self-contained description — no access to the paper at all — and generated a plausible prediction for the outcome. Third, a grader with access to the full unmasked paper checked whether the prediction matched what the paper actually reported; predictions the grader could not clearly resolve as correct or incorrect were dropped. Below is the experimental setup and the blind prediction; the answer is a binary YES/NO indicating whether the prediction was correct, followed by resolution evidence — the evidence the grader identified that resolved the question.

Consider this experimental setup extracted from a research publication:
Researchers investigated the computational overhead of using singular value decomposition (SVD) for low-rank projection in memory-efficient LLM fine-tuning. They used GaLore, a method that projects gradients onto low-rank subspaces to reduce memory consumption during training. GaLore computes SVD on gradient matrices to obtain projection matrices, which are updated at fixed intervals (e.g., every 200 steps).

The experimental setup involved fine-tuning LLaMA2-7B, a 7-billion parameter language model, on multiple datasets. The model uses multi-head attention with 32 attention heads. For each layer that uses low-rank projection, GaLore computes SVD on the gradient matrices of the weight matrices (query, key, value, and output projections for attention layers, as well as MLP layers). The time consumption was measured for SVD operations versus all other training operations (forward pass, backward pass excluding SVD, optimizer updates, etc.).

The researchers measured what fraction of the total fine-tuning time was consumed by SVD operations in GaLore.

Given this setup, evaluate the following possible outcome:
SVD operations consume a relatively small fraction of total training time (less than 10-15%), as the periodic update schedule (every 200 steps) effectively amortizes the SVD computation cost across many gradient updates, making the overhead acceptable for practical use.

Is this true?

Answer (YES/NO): NO